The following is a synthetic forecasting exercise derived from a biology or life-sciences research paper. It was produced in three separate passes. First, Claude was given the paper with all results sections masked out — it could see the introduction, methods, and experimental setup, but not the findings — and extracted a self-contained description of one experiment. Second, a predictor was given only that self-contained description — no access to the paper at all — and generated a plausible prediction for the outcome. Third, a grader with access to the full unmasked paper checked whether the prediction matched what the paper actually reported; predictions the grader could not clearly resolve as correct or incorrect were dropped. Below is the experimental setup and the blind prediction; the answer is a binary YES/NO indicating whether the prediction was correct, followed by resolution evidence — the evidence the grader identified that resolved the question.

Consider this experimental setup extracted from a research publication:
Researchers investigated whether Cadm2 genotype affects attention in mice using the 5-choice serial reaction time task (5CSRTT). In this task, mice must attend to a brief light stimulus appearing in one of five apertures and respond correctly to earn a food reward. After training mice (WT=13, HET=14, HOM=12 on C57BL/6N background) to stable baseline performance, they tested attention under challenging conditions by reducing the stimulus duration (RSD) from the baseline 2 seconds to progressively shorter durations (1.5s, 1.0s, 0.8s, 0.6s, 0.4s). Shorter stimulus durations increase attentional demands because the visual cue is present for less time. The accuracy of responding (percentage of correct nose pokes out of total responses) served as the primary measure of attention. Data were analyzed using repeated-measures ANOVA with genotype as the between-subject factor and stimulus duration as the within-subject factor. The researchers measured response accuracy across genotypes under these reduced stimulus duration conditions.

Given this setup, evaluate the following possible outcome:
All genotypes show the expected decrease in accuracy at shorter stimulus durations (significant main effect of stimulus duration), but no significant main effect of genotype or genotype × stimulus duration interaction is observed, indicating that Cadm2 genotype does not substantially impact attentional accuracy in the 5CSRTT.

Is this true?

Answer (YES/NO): NO